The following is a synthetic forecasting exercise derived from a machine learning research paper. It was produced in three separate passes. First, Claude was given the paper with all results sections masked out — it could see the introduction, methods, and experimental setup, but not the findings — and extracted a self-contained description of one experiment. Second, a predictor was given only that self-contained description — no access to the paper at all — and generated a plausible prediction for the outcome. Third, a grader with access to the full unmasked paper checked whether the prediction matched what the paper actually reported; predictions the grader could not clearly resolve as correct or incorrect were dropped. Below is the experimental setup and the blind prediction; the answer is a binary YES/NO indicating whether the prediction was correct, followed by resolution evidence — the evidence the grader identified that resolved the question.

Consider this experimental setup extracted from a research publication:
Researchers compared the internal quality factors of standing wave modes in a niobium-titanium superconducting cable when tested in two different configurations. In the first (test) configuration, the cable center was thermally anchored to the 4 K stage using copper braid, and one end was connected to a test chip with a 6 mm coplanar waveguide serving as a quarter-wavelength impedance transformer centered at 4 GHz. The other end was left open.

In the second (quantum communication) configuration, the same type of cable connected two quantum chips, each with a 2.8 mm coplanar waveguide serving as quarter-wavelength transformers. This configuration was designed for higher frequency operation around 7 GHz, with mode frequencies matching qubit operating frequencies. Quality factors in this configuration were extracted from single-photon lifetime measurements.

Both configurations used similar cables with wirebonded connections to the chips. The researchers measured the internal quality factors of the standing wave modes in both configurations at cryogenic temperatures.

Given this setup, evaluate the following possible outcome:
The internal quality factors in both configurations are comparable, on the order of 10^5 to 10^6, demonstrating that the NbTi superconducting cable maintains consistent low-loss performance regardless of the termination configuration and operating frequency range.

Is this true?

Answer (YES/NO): NO